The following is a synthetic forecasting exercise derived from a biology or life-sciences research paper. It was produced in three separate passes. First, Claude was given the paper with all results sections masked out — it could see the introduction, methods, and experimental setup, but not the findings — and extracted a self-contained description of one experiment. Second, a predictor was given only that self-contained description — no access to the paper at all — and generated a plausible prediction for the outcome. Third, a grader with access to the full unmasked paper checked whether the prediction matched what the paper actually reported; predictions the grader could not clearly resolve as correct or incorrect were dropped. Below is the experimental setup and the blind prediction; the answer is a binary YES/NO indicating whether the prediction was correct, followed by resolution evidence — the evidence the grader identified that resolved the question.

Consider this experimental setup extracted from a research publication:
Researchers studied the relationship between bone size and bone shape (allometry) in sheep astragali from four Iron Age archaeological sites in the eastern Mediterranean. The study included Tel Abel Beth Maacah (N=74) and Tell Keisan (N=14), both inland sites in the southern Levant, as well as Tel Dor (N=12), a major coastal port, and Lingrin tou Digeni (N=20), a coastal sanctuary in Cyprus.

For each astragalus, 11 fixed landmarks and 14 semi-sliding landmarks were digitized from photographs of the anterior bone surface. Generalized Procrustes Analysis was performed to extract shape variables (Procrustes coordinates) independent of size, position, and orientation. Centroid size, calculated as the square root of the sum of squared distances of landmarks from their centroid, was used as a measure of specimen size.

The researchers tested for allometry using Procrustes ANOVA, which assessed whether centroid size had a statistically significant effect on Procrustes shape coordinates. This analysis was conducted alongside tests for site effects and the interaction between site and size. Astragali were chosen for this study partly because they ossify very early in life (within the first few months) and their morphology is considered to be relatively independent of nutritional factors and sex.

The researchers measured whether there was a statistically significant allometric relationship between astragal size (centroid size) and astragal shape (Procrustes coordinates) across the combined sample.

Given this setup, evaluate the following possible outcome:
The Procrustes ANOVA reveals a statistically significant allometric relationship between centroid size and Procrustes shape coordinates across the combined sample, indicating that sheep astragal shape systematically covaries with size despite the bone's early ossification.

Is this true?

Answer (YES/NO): YES